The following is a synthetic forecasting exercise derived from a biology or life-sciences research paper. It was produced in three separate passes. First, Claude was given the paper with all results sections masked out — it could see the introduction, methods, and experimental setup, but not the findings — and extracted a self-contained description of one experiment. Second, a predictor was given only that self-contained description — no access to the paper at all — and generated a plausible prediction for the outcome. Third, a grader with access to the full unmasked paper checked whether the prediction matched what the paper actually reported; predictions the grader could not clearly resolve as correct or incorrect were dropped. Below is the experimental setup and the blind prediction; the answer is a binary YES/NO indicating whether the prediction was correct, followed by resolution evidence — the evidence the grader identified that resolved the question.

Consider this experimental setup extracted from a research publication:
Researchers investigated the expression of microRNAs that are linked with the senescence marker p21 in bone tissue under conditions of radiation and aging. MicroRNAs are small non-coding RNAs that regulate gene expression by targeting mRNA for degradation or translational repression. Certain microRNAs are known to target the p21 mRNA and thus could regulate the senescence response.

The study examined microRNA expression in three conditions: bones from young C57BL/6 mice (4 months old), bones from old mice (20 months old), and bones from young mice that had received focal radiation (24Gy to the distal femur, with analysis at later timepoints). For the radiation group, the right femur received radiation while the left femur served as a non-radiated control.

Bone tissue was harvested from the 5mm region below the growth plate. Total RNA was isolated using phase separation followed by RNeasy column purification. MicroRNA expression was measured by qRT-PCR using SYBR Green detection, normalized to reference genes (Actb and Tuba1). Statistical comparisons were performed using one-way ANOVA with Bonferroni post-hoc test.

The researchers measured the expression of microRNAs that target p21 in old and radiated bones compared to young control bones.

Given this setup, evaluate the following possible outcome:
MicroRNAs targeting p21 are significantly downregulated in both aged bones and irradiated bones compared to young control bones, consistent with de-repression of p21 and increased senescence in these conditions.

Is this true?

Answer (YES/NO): NO